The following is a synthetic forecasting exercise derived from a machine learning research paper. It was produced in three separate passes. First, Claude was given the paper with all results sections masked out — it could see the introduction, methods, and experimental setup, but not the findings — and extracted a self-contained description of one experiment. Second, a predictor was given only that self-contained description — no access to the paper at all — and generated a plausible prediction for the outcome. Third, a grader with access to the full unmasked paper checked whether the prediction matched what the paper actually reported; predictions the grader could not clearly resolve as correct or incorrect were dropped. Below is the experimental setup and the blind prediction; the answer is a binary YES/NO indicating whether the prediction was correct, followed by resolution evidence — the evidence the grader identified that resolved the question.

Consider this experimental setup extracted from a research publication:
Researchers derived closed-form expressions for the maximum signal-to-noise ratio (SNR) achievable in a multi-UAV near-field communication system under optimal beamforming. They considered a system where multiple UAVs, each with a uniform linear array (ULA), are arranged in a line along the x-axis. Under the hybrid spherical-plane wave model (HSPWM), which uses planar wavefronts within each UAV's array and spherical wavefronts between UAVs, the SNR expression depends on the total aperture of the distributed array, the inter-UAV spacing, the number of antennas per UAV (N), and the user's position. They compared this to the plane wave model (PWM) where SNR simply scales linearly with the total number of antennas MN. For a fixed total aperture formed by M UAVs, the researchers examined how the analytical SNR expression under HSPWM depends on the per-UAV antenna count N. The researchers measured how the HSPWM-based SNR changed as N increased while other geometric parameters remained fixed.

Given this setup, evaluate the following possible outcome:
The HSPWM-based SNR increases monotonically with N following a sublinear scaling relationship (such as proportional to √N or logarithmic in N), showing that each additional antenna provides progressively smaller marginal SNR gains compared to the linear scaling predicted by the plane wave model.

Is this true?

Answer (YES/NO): NO